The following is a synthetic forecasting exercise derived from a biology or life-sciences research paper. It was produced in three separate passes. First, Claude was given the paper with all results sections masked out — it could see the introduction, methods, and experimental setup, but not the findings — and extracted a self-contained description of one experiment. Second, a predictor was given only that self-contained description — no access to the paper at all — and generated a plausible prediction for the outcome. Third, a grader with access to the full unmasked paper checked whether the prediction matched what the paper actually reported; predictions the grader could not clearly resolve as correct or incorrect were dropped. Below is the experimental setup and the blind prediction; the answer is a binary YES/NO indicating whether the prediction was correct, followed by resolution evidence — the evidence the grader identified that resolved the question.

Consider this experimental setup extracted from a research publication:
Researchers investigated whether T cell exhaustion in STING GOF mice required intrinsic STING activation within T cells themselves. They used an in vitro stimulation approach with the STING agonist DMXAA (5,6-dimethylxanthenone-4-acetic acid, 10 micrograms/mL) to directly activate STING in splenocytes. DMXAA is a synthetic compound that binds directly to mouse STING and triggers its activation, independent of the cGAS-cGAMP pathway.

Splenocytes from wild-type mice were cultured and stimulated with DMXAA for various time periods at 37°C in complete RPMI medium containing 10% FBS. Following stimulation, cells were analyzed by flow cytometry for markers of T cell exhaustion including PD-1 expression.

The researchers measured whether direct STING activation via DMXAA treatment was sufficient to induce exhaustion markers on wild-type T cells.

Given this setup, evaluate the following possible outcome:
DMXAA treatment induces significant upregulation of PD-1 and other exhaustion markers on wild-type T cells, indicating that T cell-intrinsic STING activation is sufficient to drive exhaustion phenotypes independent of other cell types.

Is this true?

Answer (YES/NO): NO